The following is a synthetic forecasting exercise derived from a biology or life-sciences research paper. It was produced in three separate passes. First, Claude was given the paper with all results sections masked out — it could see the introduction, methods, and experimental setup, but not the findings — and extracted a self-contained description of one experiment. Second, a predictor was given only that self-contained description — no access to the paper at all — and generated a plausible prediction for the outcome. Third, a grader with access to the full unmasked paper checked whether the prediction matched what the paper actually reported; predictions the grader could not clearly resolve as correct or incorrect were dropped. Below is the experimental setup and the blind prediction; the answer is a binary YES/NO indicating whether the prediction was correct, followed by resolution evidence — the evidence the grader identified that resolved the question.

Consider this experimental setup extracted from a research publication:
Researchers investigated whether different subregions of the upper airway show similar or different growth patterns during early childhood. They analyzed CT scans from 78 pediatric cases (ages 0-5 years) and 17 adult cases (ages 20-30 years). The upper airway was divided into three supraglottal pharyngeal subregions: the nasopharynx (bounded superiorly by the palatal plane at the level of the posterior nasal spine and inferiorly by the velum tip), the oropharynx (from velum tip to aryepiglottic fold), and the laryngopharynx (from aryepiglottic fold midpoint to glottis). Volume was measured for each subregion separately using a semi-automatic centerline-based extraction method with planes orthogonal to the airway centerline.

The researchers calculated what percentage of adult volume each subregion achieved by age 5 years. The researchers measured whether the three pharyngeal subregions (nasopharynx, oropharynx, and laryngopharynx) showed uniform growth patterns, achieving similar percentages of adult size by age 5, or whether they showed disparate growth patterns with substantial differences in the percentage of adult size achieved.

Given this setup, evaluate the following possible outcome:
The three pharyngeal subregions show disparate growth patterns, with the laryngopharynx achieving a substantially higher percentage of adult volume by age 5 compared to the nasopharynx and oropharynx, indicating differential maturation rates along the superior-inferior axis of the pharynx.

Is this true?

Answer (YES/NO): NO